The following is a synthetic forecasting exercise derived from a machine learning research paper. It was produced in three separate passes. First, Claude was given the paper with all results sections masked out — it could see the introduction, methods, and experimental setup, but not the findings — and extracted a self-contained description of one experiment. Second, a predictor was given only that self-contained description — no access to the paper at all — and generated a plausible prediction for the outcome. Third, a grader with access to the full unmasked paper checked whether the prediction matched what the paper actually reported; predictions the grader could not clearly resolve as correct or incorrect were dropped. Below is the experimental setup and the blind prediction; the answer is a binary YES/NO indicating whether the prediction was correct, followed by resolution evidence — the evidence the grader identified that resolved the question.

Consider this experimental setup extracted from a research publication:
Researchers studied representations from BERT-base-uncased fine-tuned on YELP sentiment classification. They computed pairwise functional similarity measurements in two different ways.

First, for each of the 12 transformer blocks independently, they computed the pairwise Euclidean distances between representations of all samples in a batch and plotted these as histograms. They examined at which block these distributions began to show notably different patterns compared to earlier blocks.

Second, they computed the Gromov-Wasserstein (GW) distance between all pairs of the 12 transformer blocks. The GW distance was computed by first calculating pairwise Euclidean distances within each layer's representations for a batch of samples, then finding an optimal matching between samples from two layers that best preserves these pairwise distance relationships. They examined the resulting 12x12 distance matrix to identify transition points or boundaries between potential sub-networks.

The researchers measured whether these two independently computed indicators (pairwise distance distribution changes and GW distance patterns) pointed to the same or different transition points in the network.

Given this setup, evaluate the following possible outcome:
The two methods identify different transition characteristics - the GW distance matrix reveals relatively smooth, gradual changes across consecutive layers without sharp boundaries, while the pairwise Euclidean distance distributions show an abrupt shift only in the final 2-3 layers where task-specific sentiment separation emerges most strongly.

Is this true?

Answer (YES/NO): NO